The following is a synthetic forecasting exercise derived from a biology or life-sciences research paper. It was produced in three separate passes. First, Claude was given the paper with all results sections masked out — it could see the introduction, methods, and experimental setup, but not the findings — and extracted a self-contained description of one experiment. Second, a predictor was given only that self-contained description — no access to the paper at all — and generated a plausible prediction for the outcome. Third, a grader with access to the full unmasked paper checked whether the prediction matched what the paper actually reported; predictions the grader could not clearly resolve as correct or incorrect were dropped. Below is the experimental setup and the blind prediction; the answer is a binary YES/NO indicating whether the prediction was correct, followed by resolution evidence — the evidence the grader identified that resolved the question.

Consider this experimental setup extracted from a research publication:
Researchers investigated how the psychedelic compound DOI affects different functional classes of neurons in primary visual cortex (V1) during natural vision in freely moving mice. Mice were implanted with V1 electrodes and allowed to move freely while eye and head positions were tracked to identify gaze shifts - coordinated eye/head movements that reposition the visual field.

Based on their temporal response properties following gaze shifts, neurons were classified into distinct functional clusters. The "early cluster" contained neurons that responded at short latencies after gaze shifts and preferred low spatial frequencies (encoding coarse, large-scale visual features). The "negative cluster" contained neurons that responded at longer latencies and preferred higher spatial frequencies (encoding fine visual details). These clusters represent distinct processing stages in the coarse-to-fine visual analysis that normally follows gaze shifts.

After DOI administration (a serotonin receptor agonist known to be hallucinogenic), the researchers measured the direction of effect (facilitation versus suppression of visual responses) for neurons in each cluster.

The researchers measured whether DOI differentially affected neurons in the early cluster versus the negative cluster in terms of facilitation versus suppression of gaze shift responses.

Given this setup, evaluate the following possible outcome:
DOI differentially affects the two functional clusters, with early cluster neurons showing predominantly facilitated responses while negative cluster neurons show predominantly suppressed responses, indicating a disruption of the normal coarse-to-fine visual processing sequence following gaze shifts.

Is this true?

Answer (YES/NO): NO